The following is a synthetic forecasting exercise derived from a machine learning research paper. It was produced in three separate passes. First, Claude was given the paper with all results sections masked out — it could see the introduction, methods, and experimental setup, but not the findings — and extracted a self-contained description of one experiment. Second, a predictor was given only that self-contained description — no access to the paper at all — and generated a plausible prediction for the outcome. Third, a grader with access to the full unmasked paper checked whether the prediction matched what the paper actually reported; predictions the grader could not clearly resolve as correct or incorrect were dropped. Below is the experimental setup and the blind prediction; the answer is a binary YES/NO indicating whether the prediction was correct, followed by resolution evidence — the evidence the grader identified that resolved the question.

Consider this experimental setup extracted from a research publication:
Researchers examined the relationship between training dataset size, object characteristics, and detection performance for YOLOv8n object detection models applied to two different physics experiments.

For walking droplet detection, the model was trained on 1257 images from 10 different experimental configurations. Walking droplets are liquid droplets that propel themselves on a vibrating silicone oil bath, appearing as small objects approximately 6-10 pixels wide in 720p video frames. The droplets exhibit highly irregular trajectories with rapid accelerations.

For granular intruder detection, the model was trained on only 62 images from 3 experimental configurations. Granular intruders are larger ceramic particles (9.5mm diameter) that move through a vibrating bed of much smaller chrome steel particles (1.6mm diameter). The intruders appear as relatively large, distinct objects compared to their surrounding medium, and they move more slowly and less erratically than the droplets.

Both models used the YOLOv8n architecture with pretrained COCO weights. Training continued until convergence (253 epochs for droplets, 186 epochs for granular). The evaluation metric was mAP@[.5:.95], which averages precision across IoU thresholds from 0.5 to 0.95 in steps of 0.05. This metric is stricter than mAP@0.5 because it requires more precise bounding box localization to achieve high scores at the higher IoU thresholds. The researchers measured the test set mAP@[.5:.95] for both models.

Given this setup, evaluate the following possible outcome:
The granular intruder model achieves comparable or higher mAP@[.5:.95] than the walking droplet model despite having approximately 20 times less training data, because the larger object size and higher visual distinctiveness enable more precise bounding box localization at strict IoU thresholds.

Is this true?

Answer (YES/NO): YES